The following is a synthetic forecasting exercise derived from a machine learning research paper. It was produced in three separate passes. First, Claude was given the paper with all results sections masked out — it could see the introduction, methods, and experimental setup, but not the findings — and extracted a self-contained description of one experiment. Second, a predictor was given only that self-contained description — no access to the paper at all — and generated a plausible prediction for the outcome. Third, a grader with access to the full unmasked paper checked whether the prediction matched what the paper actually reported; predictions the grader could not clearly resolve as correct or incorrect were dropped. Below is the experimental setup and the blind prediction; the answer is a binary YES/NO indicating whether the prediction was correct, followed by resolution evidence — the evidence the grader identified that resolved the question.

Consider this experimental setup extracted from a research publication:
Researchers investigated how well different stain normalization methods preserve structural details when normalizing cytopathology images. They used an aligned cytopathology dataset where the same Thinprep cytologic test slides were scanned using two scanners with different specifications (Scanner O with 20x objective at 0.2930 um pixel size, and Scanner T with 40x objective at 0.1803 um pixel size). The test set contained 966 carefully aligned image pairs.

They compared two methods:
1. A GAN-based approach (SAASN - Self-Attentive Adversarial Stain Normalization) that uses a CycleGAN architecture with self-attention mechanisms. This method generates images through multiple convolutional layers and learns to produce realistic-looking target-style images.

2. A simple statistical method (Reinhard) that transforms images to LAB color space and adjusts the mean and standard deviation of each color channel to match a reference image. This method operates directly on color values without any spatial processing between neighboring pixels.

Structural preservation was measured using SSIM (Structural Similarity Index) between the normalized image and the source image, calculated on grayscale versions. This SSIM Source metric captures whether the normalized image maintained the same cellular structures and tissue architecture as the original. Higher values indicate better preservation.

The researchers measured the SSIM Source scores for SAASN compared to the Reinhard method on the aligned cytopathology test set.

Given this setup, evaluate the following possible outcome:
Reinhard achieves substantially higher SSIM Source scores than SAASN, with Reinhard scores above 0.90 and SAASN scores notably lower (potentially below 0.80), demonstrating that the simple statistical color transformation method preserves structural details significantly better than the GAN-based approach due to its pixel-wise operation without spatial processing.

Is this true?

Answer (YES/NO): NO